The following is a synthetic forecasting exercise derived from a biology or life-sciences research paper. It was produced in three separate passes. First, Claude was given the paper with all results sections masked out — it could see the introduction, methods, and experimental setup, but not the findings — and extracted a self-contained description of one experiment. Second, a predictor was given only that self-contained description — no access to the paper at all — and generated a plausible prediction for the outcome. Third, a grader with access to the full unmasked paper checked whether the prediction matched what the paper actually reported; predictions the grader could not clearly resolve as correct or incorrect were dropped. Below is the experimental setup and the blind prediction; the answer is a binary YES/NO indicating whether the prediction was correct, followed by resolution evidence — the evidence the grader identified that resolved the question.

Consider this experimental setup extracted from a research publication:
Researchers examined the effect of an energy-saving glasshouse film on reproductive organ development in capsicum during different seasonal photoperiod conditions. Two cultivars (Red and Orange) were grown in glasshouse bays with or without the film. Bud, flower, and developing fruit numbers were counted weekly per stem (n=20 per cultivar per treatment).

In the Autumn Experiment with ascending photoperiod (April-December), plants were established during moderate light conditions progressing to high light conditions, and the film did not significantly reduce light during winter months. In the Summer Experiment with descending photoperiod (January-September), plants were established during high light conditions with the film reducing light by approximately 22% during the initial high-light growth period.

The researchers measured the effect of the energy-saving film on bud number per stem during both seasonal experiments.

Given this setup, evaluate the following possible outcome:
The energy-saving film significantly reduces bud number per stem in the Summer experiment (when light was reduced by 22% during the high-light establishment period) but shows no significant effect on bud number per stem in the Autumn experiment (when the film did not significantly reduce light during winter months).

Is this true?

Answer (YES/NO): NO